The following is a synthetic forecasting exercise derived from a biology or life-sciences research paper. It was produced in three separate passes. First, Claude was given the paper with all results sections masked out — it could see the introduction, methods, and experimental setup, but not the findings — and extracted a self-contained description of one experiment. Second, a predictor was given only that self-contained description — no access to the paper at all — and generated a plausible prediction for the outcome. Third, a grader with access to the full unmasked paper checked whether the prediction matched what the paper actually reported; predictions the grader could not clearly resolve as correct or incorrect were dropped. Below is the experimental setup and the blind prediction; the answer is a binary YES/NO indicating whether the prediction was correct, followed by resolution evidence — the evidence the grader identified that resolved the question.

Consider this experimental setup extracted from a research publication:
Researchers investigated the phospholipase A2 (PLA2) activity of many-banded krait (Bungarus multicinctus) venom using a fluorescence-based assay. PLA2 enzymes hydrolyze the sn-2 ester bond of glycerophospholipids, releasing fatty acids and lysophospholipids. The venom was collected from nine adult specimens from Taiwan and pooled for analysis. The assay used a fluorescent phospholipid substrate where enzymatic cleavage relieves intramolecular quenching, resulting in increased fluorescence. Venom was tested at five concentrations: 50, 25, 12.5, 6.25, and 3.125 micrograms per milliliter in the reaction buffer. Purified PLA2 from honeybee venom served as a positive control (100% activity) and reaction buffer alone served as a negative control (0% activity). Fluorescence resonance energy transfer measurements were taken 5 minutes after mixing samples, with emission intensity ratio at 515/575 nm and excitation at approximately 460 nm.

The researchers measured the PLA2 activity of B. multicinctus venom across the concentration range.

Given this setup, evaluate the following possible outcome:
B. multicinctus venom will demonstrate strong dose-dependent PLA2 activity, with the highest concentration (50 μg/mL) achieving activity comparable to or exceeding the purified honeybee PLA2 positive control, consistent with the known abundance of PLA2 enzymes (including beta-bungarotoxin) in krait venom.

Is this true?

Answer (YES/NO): YES